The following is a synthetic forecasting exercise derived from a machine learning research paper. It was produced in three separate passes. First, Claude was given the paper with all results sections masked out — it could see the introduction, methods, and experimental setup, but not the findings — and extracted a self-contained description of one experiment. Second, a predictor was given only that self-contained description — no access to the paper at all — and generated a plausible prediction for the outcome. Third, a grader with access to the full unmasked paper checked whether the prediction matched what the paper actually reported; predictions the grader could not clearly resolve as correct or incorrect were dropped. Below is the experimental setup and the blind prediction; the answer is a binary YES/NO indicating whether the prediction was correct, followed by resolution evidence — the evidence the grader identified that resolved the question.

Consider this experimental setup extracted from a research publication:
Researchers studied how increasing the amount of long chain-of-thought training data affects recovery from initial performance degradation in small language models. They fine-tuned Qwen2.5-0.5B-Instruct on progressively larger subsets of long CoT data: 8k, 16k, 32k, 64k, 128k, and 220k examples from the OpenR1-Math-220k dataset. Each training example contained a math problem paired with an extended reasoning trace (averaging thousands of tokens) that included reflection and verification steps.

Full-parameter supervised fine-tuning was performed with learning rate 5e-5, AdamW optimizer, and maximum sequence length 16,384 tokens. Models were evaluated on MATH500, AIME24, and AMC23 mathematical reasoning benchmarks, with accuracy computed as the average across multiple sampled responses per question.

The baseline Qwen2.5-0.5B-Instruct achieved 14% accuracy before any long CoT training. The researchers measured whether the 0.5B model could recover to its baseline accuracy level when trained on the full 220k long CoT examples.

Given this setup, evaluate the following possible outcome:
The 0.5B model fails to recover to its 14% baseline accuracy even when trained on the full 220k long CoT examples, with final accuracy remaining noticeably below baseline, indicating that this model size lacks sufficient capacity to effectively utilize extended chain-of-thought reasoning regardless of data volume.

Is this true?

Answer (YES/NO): YES